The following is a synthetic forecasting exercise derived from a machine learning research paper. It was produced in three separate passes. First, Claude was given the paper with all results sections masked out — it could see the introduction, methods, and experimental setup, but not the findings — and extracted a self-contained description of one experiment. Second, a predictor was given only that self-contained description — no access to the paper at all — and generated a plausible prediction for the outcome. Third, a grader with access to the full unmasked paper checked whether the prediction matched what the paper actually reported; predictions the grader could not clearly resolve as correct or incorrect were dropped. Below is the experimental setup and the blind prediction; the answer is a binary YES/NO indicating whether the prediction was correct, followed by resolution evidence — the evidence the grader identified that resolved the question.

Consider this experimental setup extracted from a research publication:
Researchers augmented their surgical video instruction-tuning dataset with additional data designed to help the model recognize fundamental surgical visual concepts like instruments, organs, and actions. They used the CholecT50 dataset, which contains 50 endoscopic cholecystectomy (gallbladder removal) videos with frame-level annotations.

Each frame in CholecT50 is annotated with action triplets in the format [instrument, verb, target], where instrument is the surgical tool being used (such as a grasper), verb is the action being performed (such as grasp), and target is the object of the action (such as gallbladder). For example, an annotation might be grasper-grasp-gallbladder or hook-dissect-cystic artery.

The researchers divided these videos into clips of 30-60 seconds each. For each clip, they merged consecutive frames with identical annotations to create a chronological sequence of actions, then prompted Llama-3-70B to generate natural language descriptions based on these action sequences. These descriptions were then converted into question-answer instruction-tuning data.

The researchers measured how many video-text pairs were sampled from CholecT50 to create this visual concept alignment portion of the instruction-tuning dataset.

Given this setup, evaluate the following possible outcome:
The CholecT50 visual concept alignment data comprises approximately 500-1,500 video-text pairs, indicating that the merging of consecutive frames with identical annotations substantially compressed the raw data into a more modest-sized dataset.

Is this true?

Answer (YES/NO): NO